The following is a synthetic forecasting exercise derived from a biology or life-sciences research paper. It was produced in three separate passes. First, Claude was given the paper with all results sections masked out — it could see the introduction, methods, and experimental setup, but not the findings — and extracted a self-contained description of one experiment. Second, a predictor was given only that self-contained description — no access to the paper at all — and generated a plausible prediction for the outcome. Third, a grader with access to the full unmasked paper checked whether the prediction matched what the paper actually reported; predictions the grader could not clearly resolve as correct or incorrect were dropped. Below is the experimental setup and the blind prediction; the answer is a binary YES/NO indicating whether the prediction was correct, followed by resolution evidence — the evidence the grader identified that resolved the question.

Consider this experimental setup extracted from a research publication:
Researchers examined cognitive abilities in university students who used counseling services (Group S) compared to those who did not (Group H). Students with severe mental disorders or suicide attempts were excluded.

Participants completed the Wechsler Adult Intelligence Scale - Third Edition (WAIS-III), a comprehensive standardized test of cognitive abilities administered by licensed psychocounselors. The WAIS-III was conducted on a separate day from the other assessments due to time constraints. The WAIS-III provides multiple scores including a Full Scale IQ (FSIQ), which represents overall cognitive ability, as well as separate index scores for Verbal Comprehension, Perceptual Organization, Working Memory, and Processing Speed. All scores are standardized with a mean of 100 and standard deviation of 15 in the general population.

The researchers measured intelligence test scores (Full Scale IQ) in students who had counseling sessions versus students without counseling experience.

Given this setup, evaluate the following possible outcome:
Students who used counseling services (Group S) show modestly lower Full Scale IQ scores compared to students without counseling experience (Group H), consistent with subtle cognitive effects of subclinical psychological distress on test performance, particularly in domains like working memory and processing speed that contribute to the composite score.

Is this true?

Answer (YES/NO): NO